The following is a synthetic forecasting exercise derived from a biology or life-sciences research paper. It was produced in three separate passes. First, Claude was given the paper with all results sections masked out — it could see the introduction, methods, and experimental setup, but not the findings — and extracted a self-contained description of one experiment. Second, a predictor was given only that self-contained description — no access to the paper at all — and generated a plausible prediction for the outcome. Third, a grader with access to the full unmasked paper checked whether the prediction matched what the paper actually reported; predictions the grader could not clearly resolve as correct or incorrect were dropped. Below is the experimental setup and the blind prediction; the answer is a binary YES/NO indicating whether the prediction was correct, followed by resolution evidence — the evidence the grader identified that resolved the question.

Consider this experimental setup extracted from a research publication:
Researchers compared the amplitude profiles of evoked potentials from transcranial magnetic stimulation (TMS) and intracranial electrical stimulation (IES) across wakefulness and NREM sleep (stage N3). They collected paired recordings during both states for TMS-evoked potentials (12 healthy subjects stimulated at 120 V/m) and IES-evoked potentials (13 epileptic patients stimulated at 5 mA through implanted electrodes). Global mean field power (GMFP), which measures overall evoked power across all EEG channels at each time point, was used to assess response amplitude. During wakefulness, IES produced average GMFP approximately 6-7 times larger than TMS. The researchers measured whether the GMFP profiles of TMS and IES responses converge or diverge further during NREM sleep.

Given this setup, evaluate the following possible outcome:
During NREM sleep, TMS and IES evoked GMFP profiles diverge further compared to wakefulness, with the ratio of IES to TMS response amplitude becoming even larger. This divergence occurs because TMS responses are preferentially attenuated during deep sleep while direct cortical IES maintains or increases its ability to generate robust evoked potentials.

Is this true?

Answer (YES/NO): NO